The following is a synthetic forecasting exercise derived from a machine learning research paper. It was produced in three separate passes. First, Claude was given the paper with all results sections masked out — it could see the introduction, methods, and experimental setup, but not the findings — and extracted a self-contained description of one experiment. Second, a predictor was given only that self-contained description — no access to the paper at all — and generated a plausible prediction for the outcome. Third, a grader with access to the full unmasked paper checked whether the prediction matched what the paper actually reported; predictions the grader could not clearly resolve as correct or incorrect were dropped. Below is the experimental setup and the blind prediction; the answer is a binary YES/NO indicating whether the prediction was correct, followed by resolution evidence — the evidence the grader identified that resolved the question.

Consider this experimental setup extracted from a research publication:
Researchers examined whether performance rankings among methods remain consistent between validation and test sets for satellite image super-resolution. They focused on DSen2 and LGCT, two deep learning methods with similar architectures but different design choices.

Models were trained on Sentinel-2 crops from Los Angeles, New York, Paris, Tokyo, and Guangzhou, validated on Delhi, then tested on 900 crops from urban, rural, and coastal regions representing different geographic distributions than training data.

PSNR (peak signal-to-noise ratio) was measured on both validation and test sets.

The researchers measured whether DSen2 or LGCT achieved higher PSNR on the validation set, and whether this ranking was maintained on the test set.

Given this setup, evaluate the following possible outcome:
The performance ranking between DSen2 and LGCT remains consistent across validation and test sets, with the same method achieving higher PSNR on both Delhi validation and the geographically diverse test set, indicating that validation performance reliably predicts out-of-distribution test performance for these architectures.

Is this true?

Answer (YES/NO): YES